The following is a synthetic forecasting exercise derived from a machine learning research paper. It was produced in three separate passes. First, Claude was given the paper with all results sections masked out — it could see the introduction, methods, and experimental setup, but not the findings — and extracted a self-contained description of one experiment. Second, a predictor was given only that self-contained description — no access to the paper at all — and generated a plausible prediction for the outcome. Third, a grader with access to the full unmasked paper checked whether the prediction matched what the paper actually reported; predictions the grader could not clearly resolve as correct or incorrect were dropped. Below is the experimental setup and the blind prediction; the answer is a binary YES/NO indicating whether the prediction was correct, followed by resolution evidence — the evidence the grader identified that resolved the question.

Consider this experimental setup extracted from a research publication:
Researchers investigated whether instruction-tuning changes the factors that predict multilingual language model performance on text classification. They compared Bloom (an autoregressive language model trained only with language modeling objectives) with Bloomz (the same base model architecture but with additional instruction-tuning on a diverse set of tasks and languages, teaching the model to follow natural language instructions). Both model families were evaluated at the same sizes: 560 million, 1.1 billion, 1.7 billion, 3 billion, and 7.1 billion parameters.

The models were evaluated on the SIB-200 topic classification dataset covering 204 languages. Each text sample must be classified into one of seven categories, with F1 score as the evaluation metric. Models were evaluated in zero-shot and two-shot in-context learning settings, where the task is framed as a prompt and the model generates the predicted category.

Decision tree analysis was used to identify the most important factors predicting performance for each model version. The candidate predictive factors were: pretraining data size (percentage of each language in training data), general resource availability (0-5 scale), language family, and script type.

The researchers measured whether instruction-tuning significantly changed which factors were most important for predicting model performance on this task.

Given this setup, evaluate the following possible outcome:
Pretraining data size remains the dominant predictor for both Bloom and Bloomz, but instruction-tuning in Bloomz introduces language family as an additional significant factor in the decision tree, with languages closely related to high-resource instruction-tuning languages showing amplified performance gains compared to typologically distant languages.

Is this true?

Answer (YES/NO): NO